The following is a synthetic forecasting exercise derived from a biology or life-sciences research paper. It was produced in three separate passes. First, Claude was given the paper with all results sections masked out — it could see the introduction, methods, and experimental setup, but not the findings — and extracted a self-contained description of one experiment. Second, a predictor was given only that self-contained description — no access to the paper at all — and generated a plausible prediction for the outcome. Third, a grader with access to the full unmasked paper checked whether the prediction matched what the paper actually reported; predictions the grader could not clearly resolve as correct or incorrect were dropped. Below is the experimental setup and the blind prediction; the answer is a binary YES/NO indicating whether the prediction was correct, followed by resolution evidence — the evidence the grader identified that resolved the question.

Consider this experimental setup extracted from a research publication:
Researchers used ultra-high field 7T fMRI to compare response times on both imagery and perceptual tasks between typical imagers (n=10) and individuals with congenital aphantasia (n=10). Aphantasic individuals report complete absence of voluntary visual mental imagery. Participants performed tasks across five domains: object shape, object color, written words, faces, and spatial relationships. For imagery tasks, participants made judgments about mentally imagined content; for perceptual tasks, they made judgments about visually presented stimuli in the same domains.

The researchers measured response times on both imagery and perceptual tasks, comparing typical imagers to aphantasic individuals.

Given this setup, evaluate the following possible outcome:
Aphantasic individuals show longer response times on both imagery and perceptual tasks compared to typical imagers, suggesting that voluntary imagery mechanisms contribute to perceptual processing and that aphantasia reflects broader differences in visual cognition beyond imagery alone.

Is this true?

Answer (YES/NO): YES